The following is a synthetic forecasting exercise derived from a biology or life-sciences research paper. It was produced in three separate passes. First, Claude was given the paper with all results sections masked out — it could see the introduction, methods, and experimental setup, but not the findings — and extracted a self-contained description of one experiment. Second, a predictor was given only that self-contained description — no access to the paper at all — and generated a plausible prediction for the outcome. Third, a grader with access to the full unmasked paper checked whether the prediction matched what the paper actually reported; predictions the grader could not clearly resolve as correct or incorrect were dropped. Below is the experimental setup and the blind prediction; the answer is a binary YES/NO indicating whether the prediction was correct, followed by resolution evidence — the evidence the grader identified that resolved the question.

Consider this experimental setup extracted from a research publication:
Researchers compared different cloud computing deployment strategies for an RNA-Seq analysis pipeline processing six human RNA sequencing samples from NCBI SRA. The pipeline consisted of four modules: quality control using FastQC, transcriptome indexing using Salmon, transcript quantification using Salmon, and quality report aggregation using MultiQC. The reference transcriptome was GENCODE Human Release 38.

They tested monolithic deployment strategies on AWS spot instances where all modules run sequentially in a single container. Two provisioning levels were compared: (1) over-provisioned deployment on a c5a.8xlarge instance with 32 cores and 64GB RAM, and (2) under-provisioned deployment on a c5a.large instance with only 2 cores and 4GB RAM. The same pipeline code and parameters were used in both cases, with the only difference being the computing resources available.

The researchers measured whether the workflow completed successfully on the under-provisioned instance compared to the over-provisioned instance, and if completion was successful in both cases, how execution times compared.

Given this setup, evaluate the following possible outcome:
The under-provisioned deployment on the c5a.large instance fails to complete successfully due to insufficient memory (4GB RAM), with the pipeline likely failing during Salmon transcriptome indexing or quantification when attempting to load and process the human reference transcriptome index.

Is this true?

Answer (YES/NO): NO